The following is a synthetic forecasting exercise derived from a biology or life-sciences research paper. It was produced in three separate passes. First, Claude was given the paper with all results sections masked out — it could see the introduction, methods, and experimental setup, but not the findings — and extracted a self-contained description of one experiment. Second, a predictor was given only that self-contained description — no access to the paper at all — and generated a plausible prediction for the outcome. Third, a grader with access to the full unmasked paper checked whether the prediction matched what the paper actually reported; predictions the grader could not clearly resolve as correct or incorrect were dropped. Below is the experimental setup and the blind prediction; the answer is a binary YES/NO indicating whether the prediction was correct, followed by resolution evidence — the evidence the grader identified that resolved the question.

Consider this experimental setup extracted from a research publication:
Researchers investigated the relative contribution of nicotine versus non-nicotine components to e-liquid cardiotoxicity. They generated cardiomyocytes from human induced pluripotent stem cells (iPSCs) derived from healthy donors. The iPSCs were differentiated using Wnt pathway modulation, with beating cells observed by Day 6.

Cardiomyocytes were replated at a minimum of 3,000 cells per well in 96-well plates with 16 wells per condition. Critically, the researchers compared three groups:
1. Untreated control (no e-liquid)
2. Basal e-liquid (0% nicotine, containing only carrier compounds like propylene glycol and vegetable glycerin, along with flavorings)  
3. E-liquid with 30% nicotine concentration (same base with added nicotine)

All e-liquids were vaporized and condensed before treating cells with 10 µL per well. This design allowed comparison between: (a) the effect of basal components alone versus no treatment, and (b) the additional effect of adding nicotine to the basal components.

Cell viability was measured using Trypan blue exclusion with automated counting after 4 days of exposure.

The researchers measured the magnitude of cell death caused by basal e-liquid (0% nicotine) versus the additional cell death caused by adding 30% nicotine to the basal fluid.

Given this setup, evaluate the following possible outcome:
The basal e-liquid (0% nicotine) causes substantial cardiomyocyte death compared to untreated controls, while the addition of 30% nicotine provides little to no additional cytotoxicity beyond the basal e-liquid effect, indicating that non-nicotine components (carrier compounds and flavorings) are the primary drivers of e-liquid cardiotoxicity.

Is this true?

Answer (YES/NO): NO